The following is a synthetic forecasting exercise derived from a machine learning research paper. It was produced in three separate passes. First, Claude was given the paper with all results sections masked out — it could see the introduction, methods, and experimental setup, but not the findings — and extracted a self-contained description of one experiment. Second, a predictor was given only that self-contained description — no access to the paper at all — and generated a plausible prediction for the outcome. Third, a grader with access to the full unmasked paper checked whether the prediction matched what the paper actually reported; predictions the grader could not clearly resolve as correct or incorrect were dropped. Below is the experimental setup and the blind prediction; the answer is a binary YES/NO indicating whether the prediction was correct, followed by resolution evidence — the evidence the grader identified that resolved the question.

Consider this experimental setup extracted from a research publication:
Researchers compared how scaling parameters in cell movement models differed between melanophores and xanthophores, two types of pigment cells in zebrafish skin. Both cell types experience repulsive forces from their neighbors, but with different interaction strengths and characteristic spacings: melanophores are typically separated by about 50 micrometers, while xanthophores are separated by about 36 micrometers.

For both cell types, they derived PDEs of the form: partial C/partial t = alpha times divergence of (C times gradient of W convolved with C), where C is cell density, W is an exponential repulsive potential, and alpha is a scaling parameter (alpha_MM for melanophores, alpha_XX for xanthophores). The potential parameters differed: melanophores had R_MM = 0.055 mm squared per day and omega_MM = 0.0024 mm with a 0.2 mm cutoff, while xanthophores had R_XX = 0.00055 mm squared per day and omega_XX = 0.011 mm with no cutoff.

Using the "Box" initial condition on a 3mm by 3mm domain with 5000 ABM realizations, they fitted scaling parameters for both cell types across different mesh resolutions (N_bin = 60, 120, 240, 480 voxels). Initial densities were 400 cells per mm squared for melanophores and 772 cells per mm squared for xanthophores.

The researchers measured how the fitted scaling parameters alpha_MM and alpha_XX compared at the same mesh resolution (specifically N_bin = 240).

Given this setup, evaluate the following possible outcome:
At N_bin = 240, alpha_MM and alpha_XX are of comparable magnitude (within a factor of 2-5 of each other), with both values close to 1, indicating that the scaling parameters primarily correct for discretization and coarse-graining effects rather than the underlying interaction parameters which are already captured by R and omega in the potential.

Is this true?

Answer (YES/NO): YES